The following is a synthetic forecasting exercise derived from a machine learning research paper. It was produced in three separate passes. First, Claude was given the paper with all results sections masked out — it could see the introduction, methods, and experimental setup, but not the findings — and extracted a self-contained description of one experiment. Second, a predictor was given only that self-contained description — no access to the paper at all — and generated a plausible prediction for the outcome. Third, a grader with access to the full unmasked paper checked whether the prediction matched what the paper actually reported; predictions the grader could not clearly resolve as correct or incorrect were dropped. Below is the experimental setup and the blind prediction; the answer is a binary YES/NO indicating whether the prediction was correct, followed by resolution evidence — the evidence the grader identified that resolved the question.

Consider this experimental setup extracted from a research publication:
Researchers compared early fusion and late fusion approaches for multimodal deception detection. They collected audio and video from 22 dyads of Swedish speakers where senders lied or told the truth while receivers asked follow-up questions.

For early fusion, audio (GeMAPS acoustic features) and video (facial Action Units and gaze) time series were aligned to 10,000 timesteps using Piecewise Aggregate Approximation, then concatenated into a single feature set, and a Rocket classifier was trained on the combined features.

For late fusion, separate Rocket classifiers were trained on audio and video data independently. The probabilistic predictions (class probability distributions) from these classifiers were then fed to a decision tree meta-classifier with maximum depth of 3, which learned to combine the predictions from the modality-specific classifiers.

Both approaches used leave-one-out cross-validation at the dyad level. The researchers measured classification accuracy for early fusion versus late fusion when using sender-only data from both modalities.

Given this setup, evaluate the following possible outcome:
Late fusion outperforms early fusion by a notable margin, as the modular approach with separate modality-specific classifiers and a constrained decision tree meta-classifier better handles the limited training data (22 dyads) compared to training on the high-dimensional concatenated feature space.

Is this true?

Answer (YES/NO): YES